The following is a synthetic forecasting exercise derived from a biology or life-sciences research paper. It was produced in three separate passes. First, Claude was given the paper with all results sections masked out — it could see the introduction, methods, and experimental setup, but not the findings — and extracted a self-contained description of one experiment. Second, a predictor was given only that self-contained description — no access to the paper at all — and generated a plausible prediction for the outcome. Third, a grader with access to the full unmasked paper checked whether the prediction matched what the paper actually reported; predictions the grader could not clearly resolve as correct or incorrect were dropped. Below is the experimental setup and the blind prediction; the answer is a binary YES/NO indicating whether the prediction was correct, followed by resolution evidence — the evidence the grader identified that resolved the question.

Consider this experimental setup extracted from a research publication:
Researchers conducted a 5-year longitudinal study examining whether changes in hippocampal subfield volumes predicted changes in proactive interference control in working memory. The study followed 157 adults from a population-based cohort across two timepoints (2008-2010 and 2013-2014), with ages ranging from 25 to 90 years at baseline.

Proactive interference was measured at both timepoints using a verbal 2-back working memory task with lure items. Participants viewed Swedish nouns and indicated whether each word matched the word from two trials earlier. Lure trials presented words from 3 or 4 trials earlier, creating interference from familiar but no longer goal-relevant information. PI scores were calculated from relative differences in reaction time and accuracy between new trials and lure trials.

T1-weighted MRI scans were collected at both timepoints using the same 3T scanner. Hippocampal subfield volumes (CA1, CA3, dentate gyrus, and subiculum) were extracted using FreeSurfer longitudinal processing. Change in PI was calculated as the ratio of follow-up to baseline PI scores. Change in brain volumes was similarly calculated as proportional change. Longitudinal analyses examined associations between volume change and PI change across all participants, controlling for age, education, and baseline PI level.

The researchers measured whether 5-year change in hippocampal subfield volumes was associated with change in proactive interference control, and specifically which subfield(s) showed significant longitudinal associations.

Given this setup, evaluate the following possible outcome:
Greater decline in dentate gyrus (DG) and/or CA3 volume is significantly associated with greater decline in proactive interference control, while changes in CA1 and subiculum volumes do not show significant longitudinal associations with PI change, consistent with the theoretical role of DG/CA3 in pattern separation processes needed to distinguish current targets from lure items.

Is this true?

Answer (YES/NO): NO